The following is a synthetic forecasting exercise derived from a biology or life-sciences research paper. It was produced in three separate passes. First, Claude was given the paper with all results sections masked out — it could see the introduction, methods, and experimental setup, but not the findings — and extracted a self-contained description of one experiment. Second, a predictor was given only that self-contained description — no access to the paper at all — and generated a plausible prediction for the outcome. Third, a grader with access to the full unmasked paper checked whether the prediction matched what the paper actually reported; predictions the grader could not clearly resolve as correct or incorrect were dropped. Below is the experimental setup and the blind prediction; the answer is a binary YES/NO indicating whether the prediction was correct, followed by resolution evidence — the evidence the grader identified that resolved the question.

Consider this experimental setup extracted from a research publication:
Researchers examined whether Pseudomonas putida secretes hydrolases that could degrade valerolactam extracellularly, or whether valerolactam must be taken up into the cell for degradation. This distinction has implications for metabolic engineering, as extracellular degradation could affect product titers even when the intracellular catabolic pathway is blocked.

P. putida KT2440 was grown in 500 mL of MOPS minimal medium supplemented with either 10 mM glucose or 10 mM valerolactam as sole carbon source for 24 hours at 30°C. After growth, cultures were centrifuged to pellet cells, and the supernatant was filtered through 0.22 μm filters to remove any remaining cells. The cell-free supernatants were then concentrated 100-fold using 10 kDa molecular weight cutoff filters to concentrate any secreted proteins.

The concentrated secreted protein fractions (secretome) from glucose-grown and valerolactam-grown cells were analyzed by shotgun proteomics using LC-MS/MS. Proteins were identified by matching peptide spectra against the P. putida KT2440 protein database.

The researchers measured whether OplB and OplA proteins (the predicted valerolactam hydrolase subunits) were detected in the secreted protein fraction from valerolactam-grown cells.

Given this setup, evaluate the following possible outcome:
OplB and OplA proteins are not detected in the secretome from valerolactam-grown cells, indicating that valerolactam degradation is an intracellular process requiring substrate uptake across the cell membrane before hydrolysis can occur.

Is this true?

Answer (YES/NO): NO